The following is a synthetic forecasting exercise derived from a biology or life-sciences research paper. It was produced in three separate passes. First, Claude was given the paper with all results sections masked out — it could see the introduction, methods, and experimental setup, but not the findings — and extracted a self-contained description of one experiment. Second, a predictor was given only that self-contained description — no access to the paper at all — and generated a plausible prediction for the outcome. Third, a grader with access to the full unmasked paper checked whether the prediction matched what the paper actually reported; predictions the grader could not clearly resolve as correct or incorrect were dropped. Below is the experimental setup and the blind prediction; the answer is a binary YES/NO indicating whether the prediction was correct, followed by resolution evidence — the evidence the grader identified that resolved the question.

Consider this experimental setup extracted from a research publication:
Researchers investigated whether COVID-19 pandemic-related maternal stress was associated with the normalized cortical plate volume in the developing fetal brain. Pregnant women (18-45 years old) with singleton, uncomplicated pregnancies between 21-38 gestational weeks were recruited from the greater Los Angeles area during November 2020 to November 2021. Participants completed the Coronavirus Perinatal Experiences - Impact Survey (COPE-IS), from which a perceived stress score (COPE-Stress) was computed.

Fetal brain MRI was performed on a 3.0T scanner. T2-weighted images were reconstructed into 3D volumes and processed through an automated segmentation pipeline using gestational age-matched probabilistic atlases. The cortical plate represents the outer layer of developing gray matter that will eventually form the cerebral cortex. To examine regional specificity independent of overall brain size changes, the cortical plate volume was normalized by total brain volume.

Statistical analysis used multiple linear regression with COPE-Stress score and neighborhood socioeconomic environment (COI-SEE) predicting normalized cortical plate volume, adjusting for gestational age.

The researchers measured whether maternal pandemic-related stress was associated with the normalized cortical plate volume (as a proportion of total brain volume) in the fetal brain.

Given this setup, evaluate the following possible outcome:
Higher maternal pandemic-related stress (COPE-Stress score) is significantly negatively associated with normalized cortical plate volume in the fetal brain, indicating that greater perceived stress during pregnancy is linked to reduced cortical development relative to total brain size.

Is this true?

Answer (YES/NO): NO